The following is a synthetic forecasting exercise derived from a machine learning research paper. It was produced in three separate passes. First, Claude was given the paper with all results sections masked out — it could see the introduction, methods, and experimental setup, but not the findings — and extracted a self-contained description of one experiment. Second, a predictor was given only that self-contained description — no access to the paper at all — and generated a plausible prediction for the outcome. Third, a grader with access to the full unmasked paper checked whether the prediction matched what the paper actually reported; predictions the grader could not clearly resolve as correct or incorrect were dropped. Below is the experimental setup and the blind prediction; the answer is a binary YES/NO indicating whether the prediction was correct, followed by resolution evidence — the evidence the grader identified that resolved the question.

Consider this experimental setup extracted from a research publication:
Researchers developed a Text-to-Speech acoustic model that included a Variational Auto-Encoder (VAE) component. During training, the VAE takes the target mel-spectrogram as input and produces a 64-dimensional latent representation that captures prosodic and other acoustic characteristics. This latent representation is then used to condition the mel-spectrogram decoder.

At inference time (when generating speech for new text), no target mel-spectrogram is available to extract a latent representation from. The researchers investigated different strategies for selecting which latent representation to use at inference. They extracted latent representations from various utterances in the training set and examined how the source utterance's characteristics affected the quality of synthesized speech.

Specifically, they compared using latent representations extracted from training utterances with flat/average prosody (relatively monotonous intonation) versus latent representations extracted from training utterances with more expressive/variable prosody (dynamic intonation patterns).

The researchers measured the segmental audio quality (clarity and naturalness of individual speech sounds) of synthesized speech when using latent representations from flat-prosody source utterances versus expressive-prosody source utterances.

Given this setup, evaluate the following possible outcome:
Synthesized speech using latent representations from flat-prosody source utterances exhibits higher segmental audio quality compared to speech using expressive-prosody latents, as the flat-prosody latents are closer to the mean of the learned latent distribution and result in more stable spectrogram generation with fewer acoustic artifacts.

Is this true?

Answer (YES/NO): YES